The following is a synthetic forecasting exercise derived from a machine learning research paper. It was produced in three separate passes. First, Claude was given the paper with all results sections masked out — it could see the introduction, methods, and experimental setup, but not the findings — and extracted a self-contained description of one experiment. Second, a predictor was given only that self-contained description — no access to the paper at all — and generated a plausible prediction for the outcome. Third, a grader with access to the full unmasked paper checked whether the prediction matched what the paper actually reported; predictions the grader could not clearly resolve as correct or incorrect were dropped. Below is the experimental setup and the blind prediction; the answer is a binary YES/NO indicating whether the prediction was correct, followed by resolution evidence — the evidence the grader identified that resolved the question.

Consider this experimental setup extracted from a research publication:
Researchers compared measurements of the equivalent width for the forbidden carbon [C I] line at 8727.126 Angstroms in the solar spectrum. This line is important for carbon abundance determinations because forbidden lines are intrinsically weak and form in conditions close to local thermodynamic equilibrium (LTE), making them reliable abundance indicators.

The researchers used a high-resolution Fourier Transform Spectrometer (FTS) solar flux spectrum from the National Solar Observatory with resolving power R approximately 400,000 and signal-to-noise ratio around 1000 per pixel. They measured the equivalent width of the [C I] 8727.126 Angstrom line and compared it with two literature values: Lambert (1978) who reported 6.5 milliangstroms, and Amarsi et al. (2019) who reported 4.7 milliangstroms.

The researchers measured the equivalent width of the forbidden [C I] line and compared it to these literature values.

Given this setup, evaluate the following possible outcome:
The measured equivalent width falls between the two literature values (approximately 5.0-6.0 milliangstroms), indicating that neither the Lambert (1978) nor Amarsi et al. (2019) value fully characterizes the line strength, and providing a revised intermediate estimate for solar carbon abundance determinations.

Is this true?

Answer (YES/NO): NO